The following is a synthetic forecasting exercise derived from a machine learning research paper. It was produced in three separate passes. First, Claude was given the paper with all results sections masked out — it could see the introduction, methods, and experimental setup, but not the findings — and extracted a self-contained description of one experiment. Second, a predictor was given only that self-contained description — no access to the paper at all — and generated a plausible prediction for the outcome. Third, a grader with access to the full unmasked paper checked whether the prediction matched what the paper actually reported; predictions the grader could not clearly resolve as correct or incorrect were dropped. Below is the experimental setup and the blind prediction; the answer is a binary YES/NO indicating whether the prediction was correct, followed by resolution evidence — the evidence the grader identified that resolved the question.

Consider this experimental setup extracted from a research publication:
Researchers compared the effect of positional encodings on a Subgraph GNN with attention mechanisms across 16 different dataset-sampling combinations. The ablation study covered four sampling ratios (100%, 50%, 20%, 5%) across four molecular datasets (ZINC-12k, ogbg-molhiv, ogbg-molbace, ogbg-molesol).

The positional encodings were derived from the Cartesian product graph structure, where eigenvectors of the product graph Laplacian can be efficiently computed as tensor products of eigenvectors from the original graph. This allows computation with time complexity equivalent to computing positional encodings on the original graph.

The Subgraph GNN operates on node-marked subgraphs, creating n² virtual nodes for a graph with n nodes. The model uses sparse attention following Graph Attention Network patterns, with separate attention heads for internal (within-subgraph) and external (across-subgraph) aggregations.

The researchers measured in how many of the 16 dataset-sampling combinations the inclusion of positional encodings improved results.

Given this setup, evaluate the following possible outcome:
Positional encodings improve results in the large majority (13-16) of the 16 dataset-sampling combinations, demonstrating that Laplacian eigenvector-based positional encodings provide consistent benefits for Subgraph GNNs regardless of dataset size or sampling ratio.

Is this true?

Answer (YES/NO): NO